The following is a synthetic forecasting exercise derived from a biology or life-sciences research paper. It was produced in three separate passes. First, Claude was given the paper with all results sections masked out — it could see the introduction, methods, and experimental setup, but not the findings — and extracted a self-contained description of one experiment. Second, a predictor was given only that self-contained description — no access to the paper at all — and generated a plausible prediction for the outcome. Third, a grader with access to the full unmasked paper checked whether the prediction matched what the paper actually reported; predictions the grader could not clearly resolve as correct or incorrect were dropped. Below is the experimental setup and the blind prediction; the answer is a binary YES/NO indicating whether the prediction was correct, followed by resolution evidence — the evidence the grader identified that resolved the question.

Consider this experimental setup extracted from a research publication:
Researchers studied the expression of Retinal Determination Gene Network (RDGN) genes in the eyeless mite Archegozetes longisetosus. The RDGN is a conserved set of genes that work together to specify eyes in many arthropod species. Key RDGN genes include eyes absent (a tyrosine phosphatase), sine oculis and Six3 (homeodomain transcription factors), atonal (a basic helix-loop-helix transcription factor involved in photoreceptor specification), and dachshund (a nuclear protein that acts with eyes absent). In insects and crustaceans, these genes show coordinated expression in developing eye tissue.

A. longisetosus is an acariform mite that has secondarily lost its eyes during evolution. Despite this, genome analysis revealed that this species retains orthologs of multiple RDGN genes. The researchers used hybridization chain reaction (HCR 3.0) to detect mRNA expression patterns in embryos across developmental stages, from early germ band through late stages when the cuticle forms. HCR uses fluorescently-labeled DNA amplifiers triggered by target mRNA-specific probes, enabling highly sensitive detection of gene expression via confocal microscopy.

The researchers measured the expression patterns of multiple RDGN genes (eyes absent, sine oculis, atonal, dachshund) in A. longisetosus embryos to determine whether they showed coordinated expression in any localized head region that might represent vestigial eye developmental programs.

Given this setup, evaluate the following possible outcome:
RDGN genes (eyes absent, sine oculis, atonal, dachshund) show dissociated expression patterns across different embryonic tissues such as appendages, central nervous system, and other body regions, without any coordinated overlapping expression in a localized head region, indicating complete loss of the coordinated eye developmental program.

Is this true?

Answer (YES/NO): NO